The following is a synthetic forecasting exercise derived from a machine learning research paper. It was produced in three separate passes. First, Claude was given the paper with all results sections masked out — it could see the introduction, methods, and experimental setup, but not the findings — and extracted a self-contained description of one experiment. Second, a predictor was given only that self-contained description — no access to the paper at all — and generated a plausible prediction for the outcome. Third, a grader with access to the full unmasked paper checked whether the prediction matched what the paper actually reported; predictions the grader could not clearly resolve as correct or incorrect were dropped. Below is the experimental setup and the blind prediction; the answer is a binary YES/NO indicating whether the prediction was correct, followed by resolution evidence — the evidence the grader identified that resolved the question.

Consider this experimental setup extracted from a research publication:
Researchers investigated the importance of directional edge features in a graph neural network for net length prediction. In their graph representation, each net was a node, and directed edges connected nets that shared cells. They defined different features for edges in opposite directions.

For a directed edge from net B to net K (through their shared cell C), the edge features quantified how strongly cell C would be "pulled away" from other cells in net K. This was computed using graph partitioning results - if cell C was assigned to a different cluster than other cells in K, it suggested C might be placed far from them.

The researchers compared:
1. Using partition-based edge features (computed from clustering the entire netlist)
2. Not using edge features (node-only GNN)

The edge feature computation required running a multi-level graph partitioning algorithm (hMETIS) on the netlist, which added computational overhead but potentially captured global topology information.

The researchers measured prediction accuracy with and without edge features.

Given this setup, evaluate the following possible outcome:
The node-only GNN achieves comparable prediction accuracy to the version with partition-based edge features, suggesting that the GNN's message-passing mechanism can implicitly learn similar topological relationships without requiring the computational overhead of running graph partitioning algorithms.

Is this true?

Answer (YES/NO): NO